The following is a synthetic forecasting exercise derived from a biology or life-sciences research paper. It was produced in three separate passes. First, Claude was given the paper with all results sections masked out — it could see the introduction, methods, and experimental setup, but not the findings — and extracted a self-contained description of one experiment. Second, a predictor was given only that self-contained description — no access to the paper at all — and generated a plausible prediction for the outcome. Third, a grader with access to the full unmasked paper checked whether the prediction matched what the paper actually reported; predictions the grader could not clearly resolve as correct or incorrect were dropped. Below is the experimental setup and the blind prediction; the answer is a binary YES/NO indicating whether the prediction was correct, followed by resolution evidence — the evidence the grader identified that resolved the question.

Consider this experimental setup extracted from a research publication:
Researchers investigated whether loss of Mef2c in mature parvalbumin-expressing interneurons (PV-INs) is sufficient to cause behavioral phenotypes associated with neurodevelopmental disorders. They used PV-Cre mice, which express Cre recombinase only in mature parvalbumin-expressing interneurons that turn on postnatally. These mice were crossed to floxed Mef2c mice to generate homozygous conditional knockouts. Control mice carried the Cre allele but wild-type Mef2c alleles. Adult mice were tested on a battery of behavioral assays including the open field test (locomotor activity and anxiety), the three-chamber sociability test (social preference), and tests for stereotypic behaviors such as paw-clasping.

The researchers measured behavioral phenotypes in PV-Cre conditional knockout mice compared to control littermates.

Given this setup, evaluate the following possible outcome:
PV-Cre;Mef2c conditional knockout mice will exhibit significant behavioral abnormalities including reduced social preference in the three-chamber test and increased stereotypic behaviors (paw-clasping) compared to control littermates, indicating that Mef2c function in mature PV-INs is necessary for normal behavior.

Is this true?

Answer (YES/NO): NO